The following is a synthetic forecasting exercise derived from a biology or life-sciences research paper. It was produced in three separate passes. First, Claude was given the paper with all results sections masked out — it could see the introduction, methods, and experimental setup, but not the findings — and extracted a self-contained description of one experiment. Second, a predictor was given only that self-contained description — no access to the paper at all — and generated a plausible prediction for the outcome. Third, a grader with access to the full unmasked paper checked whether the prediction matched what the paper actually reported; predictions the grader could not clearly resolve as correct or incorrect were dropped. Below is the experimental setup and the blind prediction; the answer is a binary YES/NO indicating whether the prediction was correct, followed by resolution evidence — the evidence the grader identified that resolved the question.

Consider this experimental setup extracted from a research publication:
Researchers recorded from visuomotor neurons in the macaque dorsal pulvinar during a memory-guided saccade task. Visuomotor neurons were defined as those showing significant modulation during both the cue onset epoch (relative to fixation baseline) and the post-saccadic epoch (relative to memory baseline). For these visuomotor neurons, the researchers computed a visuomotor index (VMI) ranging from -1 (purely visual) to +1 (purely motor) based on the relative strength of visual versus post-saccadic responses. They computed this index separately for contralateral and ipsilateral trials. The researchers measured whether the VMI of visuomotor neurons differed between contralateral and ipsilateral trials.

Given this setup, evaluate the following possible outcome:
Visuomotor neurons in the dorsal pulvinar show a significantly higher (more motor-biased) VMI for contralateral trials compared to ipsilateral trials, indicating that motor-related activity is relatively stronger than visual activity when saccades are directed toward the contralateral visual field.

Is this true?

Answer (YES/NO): NO